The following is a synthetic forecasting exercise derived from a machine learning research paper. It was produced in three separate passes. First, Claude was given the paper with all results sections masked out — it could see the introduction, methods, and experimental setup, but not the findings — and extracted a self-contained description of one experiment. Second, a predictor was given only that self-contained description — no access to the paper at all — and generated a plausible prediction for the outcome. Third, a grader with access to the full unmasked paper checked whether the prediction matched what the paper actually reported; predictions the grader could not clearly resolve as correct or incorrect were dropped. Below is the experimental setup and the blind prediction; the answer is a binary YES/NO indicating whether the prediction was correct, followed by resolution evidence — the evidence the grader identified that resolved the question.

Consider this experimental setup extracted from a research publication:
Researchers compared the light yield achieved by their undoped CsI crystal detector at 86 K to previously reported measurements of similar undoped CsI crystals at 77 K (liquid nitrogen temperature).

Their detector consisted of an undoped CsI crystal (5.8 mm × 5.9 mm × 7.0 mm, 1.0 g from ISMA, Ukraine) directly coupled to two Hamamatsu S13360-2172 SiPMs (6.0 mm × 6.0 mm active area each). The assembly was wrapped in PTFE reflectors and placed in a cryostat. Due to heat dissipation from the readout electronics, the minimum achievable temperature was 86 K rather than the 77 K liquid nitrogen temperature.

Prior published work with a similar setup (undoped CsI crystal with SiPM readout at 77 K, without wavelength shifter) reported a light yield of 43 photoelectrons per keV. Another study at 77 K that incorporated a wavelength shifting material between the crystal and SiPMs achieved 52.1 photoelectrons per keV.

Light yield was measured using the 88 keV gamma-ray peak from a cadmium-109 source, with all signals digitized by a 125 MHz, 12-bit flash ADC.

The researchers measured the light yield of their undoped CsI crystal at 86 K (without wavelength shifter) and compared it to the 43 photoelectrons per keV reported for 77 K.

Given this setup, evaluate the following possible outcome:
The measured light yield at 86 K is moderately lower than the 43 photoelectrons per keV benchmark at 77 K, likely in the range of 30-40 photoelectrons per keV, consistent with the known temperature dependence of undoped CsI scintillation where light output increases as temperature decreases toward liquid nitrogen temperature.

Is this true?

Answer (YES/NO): NO